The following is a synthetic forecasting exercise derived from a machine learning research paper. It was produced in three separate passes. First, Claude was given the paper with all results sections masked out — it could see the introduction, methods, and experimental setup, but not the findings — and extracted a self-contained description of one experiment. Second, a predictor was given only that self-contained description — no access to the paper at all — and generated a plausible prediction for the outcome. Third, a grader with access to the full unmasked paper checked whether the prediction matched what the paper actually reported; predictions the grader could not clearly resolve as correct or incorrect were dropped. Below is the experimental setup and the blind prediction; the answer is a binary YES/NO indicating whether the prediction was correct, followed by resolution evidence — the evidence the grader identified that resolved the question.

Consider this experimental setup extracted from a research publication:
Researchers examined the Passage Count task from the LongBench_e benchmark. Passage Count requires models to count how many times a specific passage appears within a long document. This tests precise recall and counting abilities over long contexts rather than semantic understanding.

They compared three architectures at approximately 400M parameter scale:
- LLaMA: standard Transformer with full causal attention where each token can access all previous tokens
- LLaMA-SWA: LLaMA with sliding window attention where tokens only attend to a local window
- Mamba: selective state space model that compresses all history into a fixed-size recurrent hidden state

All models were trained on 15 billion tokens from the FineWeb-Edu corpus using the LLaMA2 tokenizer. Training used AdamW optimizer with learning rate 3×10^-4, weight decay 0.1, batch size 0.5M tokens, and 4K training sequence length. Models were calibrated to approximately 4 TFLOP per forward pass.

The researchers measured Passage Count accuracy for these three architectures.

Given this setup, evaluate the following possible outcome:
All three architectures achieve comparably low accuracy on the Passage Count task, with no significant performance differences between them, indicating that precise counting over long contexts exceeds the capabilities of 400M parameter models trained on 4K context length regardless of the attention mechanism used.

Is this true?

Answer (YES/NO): NO